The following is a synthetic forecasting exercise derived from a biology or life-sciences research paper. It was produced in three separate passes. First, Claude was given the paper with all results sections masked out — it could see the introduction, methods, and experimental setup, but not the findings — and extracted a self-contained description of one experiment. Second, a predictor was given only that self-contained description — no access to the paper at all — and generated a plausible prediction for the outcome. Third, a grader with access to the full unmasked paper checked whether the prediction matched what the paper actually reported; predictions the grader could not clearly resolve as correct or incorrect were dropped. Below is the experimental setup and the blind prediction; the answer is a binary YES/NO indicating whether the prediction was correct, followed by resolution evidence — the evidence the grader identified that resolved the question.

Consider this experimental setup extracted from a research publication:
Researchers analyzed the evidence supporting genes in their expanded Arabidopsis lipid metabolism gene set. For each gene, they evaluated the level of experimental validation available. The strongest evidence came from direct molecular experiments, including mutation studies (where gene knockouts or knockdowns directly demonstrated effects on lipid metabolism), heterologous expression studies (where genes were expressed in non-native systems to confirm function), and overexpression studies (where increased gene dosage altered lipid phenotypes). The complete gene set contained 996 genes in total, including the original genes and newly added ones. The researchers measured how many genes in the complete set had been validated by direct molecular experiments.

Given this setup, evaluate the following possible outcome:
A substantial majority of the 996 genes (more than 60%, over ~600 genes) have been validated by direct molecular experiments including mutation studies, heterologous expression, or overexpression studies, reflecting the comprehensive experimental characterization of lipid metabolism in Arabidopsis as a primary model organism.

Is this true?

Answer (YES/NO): NO